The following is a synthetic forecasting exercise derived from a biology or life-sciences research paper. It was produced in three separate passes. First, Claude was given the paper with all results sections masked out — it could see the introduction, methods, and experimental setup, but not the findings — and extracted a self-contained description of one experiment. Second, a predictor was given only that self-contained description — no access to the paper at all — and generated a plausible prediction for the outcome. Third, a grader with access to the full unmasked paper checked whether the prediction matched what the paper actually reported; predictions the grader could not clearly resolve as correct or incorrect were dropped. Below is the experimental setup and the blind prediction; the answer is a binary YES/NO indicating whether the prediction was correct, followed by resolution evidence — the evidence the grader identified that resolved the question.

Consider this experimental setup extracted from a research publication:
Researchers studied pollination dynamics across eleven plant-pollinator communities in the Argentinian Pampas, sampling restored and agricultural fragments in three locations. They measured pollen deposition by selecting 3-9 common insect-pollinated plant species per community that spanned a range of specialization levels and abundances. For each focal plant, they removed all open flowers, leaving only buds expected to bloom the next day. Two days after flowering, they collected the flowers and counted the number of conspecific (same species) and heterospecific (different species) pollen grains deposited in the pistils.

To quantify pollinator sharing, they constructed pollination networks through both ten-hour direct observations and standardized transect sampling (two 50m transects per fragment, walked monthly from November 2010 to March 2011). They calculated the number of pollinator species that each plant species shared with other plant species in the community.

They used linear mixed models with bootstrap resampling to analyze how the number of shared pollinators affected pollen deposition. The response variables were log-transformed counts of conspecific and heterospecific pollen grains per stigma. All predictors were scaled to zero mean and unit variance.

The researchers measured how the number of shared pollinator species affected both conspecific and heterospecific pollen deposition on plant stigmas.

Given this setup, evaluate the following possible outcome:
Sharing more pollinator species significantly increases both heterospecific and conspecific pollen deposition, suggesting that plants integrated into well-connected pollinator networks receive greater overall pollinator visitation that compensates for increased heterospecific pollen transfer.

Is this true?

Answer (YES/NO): NO